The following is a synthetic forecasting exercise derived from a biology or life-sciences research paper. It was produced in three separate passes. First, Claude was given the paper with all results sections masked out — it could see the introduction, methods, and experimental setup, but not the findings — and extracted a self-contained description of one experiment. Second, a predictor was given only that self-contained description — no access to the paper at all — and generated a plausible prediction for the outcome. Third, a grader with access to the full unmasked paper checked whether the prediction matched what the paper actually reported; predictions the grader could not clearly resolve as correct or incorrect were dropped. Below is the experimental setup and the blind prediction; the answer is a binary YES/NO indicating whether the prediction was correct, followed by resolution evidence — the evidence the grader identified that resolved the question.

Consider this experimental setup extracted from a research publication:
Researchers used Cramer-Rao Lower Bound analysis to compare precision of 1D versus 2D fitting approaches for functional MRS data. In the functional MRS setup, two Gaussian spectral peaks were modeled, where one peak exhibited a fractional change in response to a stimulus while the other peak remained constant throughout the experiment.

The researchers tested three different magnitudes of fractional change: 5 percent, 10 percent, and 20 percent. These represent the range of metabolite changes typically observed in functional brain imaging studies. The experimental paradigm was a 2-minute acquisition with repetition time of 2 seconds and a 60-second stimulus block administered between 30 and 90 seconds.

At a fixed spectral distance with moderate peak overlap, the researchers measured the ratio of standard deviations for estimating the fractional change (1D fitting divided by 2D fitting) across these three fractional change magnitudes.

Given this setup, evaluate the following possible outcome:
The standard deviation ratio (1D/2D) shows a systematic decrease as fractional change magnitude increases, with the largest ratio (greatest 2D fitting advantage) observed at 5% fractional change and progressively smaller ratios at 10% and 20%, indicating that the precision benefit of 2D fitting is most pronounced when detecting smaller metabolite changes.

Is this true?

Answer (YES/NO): NO